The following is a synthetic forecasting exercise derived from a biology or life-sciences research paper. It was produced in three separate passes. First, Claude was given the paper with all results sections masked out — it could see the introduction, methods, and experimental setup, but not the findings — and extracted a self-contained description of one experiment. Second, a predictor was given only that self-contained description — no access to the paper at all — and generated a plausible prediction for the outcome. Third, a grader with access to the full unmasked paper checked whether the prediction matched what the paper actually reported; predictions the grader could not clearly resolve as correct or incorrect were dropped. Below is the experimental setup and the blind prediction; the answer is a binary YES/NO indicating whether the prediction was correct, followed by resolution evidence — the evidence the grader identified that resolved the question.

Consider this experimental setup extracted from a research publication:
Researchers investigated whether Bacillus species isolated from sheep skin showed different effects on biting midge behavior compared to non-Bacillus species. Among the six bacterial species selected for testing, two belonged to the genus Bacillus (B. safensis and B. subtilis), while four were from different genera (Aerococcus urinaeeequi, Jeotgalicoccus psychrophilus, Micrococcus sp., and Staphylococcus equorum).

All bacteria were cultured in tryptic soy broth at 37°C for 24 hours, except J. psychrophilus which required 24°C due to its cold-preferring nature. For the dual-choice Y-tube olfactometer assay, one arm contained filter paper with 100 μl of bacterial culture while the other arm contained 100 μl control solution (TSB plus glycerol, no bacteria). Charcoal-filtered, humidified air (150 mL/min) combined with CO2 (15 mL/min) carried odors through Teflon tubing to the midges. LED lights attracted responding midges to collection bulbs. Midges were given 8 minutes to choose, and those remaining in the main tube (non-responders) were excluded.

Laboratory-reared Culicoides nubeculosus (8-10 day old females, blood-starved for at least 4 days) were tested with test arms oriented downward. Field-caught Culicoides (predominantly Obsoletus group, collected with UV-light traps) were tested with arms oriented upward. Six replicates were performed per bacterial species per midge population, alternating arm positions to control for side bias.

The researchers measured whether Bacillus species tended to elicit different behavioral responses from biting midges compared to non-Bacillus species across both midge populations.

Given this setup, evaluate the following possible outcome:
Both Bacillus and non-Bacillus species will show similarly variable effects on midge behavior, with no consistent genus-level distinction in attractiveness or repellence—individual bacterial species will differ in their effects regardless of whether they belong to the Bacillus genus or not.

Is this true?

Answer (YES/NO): NO